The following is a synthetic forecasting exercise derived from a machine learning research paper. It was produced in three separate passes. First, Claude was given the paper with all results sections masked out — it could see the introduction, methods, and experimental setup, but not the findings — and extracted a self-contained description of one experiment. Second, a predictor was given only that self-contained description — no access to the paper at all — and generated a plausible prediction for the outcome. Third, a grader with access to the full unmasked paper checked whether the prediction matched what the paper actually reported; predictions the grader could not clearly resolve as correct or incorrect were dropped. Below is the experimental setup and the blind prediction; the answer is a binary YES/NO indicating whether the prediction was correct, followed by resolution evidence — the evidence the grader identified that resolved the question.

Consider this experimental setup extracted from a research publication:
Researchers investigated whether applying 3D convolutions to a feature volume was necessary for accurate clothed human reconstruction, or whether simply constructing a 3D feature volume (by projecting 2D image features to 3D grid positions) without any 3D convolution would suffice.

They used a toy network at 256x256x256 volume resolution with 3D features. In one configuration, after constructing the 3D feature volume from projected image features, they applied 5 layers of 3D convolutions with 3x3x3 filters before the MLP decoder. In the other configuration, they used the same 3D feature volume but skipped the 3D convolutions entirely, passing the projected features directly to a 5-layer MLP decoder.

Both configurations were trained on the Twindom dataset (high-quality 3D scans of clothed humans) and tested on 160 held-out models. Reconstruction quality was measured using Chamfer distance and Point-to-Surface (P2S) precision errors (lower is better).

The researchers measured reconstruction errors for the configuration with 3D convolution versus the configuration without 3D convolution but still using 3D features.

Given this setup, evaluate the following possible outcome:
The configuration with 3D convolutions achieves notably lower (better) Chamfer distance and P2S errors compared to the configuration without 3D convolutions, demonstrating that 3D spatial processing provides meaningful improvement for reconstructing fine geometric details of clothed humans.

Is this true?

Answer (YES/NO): YES